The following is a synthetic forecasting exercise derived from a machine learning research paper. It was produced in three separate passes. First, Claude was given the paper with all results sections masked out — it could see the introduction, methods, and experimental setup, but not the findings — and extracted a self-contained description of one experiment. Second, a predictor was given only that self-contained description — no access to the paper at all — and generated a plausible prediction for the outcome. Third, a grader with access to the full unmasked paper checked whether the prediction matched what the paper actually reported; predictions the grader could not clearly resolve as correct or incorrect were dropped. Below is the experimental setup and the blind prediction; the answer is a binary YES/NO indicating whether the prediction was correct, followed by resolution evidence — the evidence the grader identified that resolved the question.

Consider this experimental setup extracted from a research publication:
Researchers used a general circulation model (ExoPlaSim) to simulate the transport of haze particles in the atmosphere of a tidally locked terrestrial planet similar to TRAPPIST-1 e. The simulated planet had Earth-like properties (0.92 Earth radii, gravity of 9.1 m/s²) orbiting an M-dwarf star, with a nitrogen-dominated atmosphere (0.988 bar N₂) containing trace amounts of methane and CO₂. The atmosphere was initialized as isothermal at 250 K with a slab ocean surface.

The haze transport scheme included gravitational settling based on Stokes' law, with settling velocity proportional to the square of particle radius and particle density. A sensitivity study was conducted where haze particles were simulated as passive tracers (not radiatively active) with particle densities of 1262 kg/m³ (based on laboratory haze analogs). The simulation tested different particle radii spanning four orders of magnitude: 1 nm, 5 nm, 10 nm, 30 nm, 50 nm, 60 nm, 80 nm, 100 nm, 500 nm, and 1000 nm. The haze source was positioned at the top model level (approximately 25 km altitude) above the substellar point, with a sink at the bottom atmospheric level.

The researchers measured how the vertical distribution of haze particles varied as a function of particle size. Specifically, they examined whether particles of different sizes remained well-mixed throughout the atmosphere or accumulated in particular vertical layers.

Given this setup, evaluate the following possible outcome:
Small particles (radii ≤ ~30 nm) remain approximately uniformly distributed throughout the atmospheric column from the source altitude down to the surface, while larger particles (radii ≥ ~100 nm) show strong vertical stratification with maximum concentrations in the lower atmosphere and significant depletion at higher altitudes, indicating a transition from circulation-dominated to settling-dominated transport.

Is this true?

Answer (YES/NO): NO